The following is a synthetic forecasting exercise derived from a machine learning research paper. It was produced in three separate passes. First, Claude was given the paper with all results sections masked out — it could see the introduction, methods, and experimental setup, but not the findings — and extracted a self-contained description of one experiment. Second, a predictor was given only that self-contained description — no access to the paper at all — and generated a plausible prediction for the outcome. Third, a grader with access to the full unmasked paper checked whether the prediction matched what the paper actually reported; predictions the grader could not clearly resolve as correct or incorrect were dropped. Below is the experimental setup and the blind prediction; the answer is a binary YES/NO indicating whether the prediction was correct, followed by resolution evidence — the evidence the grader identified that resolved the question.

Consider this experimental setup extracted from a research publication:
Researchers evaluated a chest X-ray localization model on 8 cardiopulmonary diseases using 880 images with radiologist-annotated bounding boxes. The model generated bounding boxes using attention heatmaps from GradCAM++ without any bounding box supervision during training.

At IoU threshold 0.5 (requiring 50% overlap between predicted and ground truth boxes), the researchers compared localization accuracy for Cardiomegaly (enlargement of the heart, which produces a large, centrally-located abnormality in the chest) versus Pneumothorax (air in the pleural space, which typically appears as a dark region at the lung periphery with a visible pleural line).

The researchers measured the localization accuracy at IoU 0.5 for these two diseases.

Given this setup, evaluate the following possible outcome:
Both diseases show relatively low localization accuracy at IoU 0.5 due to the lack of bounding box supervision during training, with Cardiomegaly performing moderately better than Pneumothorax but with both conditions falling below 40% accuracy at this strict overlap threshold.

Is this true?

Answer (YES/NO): NO